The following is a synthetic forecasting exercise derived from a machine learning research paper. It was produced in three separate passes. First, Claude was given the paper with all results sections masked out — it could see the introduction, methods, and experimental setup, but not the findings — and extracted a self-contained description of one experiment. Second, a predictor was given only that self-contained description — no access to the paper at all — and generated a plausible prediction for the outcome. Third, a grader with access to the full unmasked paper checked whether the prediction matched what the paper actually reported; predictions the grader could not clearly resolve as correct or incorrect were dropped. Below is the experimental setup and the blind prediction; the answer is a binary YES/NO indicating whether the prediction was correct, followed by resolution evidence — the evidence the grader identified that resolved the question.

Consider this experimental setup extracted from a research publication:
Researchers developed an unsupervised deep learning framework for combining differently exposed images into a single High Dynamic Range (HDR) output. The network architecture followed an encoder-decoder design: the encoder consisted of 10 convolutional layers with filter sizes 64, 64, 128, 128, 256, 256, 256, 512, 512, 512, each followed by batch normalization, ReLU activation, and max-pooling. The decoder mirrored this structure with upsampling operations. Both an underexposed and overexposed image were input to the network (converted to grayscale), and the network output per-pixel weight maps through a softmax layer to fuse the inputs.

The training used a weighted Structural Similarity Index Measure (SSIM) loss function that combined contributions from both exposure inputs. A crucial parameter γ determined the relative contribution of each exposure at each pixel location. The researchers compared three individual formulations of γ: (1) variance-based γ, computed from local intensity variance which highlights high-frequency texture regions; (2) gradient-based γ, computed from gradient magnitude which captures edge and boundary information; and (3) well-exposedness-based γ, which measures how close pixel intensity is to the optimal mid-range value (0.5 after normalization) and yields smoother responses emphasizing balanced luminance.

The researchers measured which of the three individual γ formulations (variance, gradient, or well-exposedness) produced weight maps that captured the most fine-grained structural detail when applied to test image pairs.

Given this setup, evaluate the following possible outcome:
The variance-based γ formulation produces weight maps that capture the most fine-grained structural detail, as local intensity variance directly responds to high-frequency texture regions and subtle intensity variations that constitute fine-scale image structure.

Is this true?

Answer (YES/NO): NO